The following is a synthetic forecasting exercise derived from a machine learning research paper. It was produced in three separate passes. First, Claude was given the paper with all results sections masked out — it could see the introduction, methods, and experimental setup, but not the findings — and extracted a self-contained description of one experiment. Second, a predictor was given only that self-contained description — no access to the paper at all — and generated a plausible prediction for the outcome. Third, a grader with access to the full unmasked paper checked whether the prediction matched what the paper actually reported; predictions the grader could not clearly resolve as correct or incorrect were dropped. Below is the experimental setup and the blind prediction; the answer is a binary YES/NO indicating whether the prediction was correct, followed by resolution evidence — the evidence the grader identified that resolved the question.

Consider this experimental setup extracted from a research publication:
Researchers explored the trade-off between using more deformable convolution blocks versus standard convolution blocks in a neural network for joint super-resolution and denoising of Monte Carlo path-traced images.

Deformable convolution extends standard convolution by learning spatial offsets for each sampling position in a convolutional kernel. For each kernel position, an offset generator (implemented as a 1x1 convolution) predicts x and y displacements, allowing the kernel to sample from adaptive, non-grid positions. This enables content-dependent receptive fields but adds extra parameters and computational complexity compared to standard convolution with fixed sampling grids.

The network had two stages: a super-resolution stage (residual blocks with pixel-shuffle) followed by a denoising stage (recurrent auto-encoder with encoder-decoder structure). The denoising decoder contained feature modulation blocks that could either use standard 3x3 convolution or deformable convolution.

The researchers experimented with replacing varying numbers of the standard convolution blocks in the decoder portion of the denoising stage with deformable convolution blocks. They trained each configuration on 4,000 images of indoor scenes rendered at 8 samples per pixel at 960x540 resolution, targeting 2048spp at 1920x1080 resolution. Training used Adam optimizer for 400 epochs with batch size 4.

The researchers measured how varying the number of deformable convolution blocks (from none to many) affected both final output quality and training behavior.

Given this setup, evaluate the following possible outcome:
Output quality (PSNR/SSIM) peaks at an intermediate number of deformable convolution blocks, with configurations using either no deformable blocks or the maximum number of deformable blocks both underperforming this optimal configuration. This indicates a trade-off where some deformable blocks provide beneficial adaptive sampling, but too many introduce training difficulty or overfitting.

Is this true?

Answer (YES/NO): YES